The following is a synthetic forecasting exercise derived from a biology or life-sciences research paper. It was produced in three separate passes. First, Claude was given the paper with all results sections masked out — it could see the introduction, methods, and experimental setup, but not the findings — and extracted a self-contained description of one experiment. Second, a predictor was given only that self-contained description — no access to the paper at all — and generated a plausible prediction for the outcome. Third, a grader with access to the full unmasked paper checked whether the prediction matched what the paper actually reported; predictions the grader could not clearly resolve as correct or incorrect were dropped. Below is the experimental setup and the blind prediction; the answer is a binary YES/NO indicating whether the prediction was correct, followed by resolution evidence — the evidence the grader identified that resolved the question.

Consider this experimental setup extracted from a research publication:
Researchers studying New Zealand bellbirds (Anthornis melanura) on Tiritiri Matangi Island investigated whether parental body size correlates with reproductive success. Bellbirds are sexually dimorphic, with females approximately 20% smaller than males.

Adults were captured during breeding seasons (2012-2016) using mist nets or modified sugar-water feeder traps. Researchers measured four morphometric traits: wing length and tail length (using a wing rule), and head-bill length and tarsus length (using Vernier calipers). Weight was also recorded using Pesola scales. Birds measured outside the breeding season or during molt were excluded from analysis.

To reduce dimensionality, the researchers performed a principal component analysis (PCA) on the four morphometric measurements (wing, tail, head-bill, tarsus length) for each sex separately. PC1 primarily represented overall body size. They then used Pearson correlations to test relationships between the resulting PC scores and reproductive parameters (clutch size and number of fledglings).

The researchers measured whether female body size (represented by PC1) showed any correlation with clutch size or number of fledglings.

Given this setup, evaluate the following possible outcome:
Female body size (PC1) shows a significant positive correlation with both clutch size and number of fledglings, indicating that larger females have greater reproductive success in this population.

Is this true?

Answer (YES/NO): NO